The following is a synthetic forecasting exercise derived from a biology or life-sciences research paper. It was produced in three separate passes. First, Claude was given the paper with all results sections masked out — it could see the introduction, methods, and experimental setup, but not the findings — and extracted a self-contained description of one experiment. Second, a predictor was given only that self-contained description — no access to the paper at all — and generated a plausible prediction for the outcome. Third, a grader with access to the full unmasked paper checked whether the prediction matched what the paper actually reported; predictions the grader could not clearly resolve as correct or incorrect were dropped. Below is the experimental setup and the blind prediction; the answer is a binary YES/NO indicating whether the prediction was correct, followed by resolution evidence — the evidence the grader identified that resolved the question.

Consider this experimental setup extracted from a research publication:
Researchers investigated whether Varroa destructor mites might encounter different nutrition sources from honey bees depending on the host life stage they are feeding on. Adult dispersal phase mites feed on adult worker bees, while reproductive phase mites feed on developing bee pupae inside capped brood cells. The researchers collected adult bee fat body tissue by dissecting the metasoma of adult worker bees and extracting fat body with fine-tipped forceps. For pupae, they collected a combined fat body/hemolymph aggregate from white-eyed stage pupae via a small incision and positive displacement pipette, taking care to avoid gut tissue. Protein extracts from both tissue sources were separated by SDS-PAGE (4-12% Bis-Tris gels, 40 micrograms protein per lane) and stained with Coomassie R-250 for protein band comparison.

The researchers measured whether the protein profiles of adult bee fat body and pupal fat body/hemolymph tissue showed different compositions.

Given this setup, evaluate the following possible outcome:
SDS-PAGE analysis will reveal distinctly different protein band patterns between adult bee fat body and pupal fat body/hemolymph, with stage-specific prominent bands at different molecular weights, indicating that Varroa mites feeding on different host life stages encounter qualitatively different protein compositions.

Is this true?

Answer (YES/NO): NO